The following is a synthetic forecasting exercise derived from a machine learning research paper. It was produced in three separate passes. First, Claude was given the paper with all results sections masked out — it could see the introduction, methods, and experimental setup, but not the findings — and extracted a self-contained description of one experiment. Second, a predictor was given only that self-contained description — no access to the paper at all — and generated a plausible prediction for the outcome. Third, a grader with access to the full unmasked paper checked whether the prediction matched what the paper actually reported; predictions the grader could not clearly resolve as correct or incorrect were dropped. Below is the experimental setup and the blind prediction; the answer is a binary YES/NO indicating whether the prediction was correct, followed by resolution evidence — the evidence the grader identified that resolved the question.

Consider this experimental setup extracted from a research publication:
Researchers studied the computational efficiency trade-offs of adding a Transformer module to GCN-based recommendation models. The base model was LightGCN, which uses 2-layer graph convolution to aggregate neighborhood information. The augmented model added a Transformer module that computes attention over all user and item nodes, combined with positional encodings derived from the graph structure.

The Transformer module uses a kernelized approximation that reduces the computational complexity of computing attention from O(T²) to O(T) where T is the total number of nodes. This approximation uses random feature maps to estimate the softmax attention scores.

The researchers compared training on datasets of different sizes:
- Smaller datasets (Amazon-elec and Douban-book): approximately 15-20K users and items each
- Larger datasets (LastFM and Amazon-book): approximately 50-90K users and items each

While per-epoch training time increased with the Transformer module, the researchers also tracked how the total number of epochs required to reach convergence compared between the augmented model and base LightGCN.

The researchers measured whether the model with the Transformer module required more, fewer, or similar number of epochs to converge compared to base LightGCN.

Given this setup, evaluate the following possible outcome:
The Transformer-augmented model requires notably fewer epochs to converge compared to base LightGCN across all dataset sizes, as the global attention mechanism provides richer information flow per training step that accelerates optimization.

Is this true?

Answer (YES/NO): YES